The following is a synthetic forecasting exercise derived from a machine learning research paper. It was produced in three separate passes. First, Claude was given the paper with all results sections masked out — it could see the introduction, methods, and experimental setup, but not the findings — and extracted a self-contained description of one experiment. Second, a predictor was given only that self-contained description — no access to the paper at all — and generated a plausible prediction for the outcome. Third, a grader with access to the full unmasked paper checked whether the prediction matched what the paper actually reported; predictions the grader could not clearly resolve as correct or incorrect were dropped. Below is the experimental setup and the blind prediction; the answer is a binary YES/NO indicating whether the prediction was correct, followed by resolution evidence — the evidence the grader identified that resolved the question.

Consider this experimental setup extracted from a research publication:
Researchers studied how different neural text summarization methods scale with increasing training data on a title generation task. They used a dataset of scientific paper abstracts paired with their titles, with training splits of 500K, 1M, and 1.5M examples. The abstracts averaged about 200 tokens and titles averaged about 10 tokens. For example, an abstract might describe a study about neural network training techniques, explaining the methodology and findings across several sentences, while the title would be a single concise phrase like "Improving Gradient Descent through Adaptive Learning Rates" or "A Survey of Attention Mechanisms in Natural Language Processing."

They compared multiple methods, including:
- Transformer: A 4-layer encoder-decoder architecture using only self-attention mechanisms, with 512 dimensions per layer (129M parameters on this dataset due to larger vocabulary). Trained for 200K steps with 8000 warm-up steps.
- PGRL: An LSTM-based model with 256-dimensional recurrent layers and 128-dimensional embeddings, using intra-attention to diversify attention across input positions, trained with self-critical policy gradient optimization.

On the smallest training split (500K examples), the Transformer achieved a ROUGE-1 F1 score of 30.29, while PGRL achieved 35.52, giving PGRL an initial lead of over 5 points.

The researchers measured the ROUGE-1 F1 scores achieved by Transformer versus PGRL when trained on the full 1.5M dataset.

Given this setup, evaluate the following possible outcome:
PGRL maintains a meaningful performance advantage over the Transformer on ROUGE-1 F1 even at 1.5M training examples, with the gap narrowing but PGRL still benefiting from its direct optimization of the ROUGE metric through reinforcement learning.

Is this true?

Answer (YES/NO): NO